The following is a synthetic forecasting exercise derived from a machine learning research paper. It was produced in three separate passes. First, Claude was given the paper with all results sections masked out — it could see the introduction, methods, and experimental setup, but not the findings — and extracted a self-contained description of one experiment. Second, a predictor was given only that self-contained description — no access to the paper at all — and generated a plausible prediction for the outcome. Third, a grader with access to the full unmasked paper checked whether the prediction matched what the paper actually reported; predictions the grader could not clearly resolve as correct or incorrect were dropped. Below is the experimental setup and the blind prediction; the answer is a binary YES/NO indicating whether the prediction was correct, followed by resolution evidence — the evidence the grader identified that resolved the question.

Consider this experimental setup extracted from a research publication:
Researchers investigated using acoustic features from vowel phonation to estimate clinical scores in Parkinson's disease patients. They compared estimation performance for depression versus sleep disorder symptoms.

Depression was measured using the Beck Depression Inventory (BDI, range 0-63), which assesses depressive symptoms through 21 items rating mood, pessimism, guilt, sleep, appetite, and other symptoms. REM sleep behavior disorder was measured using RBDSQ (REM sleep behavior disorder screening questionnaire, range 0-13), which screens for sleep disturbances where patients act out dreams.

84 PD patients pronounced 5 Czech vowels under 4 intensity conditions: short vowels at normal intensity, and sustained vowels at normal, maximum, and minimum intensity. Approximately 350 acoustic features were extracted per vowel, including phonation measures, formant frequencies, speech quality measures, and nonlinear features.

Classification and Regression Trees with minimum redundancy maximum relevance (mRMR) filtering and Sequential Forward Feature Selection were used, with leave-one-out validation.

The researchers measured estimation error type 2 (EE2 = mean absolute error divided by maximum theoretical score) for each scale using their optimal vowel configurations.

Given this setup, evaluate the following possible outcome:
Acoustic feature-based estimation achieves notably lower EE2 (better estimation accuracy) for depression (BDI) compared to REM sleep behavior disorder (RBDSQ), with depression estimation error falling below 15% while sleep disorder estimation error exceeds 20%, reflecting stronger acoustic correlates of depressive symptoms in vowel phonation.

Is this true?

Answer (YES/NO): NO